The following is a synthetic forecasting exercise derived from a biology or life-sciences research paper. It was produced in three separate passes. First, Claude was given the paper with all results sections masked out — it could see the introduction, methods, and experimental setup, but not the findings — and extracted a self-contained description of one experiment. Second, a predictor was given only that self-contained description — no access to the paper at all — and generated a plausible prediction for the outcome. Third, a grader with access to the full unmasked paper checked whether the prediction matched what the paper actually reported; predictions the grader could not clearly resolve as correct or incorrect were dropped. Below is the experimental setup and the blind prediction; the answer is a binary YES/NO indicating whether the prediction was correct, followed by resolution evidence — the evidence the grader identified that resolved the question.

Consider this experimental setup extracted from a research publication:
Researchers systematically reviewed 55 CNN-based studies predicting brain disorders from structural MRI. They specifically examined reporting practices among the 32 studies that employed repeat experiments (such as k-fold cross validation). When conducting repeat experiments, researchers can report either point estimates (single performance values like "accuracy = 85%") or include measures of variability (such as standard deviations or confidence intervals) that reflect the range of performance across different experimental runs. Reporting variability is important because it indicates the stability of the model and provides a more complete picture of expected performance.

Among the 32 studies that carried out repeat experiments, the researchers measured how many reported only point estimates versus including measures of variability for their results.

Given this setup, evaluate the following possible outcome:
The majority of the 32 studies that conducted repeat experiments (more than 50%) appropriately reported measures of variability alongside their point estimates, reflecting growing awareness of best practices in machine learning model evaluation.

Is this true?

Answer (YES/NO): YES